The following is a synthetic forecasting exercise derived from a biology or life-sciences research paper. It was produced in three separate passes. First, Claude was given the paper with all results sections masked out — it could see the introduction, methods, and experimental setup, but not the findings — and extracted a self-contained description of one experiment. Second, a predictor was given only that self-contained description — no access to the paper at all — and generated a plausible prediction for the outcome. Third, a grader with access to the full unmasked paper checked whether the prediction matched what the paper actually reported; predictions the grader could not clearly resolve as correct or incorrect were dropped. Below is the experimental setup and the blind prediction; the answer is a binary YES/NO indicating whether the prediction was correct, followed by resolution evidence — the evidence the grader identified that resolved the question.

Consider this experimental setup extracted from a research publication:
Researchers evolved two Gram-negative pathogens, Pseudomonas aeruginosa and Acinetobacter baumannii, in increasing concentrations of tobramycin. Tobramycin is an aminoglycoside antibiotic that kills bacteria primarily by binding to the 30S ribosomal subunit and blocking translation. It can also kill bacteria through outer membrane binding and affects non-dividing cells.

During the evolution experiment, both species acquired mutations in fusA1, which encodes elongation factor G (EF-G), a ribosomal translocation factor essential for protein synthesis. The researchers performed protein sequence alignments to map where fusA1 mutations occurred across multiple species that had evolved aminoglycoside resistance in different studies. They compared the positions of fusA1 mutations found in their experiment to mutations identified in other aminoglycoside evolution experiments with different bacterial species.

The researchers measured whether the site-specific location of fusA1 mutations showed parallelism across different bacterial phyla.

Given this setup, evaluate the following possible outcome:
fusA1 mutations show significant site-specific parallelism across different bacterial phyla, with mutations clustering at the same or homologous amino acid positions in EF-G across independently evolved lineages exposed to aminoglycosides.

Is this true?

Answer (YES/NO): YES